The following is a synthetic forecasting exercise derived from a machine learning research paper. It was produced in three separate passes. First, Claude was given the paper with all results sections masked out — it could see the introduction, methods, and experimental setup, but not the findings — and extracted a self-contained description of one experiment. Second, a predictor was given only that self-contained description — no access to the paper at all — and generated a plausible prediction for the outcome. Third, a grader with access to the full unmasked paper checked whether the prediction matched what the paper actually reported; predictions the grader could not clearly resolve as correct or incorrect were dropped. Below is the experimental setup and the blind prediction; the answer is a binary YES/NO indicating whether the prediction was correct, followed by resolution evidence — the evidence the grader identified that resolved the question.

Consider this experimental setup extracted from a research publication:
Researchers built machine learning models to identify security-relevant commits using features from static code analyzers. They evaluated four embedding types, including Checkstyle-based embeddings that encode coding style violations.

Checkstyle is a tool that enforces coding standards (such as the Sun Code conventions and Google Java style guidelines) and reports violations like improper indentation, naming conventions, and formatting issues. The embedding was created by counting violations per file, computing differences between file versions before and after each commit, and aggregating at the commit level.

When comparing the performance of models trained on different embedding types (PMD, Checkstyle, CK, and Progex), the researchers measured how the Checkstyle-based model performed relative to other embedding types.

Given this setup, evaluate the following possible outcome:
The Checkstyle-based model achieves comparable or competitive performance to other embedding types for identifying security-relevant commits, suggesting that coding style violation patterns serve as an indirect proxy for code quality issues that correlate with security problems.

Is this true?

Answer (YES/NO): NO